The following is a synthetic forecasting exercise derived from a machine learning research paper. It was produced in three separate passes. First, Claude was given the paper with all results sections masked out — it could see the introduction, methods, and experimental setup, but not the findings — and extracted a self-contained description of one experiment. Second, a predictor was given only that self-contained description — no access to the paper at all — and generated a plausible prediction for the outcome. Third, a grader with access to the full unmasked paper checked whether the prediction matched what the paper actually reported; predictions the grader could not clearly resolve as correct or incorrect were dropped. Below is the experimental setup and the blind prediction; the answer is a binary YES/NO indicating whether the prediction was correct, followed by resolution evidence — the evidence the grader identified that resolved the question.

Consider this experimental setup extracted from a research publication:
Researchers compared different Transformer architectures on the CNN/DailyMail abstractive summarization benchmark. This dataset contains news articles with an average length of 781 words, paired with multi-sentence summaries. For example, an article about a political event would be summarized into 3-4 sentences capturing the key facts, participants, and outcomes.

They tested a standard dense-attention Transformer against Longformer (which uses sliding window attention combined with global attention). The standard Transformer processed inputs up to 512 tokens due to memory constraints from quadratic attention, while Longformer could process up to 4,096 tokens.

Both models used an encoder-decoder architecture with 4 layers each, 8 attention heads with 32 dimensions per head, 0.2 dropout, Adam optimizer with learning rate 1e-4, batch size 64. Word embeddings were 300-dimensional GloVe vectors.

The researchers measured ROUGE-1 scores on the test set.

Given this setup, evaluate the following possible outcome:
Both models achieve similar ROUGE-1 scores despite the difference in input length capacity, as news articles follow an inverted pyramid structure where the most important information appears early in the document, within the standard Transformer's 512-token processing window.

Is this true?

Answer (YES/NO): NO